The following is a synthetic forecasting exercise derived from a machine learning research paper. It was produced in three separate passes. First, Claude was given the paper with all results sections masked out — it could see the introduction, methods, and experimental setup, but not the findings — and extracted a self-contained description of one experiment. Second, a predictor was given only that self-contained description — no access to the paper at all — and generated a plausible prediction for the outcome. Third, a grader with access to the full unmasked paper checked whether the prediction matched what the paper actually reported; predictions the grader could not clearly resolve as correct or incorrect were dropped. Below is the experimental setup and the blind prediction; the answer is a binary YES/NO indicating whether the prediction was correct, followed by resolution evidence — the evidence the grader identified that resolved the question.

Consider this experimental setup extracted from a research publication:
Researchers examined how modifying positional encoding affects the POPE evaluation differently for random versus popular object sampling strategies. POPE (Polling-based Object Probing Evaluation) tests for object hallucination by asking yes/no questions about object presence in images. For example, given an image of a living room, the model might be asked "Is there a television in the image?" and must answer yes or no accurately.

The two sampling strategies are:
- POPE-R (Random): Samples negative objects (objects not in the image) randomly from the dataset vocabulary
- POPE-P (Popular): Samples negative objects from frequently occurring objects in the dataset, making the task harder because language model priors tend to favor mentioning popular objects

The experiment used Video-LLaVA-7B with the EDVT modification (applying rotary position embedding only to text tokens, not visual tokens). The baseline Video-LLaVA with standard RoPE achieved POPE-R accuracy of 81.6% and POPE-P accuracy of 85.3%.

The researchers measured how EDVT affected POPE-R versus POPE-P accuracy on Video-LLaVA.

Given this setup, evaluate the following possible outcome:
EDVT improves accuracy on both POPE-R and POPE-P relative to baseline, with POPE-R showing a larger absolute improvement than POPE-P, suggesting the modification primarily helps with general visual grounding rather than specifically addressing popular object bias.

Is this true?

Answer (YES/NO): NO